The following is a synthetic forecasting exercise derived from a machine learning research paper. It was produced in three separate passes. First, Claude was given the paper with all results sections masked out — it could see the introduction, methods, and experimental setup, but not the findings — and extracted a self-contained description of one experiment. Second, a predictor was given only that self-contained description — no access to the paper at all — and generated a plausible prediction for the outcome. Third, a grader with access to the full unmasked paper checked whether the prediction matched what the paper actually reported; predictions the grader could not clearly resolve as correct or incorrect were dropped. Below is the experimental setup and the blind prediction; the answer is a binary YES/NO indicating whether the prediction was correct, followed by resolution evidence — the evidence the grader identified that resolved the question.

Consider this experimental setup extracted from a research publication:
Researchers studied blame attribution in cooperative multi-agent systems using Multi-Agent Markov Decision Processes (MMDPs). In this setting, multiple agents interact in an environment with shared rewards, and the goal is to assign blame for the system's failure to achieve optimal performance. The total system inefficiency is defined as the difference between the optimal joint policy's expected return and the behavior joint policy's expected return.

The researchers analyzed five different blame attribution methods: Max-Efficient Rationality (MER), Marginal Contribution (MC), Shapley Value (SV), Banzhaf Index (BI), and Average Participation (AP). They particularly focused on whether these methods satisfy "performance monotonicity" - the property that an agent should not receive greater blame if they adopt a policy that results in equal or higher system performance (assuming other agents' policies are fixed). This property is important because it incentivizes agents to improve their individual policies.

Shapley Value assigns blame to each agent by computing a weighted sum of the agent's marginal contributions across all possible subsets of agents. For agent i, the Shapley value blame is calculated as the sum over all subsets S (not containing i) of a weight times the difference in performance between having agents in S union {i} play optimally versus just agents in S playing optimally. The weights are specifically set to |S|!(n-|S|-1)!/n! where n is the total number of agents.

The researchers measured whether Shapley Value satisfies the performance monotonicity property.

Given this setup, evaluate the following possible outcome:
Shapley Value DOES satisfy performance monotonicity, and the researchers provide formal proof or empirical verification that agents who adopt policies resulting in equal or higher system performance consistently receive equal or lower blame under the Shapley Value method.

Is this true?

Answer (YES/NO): NO